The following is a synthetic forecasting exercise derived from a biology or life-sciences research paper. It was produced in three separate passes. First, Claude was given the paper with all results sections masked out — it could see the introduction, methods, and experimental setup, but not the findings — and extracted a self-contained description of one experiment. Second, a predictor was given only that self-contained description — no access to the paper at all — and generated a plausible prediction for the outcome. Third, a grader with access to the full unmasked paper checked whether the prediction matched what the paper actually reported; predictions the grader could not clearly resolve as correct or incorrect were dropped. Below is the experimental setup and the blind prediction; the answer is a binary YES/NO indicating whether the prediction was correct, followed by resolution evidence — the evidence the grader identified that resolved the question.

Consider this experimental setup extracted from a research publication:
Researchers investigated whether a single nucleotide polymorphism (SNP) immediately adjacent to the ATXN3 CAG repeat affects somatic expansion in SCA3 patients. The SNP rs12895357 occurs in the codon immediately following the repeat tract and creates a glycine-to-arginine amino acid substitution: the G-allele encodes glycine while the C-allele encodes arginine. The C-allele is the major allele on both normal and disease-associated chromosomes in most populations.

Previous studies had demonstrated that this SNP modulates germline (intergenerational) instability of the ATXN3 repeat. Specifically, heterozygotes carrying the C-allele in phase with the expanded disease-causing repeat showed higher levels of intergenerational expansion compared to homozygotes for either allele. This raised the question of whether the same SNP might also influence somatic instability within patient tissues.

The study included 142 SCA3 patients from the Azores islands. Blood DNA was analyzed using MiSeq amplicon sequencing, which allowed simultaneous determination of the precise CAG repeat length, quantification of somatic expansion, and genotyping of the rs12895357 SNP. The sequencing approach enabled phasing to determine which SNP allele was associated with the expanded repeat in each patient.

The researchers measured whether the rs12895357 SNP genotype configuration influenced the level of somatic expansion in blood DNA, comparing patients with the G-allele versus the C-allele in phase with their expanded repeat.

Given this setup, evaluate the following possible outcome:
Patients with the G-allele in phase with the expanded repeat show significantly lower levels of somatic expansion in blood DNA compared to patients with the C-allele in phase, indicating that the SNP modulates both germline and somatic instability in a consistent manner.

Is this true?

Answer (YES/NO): NO